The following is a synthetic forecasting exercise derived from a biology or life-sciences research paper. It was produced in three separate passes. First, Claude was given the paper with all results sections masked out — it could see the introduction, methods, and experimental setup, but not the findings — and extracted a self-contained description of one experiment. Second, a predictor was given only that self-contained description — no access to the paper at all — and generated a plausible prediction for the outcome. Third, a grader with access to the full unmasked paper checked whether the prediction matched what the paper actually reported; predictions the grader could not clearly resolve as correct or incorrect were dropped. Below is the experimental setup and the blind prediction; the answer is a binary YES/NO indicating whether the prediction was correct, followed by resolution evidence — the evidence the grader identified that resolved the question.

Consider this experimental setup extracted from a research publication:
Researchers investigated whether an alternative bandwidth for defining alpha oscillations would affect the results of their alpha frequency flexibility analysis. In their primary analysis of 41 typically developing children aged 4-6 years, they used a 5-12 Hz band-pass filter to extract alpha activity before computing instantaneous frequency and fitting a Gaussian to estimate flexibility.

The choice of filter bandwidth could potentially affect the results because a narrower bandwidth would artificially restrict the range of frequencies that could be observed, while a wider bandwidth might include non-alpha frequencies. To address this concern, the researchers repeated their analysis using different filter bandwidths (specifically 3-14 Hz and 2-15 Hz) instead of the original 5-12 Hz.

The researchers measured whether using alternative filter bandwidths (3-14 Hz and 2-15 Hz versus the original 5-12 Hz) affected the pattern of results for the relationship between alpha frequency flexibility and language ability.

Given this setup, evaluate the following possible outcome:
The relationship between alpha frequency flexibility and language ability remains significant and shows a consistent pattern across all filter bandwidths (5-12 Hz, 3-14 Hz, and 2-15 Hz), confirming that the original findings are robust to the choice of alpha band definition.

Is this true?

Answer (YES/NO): YES